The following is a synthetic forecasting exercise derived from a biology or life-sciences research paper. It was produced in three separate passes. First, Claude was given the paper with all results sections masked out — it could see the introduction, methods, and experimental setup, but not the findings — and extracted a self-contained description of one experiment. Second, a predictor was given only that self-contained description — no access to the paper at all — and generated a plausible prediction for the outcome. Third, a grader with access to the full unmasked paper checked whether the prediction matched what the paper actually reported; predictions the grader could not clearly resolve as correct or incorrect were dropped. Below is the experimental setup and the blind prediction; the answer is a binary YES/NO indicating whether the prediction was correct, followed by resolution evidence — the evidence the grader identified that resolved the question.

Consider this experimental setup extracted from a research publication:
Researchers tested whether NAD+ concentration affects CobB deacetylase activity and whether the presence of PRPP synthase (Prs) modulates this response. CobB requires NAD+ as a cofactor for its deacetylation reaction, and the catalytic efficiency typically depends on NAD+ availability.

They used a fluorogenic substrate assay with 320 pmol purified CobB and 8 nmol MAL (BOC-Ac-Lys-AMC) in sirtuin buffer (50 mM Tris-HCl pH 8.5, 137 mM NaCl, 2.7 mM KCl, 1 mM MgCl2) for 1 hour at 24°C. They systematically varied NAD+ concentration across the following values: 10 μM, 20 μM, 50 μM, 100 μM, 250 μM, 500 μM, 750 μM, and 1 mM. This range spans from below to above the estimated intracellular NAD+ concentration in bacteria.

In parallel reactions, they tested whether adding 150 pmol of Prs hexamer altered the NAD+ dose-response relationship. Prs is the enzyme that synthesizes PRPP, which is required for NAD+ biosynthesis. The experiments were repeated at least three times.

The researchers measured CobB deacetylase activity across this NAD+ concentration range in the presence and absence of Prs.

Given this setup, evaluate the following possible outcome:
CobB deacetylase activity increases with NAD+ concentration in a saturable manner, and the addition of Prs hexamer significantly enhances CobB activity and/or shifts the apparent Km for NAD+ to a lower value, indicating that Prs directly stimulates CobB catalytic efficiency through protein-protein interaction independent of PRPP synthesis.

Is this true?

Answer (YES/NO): YES